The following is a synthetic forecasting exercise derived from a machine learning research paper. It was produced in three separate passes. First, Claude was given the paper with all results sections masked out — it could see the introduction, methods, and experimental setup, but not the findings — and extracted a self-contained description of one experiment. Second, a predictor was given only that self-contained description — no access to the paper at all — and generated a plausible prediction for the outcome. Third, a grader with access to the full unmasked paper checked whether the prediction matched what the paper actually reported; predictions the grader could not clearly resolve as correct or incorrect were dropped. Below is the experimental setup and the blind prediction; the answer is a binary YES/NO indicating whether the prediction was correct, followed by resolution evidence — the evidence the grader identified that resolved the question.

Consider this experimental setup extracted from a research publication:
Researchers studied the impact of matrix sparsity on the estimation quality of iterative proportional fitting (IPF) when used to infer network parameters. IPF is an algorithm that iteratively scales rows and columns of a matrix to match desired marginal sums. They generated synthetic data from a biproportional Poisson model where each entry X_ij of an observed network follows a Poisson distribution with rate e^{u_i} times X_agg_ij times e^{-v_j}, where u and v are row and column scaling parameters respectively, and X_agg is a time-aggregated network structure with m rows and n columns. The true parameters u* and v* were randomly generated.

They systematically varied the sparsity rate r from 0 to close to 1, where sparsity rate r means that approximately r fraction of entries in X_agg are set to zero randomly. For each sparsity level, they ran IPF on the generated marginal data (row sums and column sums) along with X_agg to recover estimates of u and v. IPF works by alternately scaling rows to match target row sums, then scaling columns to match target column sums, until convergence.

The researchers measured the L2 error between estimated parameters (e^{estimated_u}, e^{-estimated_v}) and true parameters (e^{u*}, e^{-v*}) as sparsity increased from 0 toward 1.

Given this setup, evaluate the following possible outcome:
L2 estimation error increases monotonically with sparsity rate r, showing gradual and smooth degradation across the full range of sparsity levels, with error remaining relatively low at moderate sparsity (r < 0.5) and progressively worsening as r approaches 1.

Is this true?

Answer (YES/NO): NO